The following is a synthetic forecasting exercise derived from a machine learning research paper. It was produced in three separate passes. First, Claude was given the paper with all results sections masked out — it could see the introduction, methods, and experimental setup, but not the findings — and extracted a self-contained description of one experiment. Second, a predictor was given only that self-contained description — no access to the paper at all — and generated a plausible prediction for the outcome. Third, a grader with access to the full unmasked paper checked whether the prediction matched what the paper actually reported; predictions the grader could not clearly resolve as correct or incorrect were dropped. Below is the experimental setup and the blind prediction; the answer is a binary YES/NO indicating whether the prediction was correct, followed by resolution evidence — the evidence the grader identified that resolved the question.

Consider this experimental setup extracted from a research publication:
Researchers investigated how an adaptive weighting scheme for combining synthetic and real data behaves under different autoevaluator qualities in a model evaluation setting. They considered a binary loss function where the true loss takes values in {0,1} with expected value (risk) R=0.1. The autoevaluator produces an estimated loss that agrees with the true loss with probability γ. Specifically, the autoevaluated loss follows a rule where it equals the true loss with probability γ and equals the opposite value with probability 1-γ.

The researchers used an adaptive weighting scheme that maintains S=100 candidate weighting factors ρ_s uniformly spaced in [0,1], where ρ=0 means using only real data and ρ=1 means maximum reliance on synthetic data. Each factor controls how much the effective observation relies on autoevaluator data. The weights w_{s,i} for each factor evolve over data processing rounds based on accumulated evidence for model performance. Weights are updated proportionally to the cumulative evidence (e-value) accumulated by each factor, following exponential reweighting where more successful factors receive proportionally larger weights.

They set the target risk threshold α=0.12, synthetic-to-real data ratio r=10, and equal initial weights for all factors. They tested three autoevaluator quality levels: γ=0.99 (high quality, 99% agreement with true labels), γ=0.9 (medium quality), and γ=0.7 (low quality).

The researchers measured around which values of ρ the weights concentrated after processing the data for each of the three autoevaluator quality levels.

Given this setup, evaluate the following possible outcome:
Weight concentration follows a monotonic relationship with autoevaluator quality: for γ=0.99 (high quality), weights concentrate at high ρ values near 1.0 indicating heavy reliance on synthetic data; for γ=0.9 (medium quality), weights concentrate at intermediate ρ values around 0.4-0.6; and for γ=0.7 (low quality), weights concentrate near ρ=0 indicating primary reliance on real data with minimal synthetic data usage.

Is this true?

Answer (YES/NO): YES